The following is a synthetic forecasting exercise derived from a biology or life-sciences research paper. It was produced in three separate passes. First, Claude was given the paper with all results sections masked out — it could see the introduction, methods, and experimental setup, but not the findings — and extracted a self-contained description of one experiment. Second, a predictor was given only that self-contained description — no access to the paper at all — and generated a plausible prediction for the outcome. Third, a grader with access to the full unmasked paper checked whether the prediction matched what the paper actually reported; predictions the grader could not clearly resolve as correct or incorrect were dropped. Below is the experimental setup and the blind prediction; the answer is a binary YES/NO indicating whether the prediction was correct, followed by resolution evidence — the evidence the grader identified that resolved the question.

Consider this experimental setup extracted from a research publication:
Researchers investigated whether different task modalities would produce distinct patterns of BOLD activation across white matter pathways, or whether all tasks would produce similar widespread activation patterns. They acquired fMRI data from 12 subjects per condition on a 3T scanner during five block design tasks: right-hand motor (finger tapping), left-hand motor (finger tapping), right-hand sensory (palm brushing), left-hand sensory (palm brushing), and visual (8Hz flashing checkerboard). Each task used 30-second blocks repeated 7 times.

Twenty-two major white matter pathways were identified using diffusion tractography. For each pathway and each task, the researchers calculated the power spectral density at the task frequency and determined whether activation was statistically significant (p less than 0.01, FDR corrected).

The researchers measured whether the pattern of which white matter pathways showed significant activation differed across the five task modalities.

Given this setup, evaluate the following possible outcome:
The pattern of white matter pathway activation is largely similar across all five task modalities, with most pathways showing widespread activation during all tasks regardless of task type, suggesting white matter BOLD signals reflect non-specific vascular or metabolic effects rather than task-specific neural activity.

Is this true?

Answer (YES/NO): NO